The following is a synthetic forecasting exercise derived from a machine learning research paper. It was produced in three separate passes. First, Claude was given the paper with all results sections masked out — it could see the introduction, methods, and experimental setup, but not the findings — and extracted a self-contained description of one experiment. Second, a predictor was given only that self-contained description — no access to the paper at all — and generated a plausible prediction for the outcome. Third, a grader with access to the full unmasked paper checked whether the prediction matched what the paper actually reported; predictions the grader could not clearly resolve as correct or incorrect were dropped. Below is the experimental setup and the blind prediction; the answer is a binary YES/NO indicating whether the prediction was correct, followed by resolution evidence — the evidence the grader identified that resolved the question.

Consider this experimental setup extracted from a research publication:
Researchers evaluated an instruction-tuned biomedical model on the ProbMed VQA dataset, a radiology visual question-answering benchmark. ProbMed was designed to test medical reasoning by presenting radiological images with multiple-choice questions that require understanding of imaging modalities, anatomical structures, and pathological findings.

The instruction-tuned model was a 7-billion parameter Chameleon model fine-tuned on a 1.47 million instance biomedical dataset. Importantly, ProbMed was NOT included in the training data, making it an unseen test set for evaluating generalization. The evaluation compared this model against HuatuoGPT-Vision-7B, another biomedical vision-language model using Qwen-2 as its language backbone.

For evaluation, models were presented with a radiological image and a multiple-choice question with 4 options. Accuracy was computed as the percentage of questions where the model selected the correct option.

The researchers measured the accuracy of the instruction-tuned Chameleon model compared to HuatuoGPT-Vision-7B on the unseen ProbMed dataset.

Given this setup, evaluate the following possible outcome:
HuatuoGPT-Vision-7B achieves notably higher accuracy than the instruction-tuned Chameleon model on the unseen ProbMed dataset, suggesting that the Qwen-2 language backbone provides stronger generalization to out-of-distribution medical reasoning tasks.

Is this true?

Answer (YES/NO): NO